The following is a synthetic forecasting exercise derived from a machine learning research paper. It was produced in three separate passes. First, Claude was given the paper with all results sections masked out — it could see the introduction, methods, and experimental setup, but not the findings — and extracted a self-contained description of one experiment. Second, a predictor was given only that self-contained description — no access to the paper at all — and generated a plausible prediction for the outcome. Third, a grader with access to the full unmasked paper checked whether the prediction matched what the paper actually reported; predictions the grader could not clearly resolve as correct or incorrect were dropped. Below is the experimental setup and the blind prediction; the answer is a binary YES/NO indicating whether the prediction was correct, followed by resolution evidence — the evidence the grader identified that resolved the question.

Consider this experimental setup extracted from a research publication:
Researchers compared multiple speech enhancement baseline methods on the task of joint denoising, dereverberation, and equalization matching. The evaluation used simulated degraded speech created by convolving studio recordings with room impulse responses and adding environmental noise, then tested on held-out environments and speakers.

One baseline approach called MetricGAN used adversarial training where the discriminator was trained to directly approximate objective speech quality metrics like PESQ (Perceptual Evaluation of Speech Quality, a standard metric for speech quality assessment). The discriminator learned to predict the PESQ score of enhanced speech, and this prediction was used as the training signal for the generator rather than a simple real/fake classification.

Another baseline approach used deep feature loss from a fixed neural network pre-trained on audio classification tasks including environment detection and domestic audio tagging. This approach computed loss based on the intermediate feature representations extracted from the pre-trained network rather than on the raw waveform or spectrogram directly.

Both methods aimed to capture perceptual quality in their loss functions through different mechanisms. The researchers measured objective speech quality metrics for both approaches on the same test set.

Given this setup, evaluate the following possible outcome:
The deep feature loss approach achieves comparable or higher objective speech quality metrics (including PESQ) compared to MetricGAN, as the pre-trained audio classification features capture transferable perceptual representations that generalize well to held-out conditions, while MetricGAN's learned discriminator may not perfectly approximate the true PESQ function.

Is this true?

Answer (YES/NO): NO